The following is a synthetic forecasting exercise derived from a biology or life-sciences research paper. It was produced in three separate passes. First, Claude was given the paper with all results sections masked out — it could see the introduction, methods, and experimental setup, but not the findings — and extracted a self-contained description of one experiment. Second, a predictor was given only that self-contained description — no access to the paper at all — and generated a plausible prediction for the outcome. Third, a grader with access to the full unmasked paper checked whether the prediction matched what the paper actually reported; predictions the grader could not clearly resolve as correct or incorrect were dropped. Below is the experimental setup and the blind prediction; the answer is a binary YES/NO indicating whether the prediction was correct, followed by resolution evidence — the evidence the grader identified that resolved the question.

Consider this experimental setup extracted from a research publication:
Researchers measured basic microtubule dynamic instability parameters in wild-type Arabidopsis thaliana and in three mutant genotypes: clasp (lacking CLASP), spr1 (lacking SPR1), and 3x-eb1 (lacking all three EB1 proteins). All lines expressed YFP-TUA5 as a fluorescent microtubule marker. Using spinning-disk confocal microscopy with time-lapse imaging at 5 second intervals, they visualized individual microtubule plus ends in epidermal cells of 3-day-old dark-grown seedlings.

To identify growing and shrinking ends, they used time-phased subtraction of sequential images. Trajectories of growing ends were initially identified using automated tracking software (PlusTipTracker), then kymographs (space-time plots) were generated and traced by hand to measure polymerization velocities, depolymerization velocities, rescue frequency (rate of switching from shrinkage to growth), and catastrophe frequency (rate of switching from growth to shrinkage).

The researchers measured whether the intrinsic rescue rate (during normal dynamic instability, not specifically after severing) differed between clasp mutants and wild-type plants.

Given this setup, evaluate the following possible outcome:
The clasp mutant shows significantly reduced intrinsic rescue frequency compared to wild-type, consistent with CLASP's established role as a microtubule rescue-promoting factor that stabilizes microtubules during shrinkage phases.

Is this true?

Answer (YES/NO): YES